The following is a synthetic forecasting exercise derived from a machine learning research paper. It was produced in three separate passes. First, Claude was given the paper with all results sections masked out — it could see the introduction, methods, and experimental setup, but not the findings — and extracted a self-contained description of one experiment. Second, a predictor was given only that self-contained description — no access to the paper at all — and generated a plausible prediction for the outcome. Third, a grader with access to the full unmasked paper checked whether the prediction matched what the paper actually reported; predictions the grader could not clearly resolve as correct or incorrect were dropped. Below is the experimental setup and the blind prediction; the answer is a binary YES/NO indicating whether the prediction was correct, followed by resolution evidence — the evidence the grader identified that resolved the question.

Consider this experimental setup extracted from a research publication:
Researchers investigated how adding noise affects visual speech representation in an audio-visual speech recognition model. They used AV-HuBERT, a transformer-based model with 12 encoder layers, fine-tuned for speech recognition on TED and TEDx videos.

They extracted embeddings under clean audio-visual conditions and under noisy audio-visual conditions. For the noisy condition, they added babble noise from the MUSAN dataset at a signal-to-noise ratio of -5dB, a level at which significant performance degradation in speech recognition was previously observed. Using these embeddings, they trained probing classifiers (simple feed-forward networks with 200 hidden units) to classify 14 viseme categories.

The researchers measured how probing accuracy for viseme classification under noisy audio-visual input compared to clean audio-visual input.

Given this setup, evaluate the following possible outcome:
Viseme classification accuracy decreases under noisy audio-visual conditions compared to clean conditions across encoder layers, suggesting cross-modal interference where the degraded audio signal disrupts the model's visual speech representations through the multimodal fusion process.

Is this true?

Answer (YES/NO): NO